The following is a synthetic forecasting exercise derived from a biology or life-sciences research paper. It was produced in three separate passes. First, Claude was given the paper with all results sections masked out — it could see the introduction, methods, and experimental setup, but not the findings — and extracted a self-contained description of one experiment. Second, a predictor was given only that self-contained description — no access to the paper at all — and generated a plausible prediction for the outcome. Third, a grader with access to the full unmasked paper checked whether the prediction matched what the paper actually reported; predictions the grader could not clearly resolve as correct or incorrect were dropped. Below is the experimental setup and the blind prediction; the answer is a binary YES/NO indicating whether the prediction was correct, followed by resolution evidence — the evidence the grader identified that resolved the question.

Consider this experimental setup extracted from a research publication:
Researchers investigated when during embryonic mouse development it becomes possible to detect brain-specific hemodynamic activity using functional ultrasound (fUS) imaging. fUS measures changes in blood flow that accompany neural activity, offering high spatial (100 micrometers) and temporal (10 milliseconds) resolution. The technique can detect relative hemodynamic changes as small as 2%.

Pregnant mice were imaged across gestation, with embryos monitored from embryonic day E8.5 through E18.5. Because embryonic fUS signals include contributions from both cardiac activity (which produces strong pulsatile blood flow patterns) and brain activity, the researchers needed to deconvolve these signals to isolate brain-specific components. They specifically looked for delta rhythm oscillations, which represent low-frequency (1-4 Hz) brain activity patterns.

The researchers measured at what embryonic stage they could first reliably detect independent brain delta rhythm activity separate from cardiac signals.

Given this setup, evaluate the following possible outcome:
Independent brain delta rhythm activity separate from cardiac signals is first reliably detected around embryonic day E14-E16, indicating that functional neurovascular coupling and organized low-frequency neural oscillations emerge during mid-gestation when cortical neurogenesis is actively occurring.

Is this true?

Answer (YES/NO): NO